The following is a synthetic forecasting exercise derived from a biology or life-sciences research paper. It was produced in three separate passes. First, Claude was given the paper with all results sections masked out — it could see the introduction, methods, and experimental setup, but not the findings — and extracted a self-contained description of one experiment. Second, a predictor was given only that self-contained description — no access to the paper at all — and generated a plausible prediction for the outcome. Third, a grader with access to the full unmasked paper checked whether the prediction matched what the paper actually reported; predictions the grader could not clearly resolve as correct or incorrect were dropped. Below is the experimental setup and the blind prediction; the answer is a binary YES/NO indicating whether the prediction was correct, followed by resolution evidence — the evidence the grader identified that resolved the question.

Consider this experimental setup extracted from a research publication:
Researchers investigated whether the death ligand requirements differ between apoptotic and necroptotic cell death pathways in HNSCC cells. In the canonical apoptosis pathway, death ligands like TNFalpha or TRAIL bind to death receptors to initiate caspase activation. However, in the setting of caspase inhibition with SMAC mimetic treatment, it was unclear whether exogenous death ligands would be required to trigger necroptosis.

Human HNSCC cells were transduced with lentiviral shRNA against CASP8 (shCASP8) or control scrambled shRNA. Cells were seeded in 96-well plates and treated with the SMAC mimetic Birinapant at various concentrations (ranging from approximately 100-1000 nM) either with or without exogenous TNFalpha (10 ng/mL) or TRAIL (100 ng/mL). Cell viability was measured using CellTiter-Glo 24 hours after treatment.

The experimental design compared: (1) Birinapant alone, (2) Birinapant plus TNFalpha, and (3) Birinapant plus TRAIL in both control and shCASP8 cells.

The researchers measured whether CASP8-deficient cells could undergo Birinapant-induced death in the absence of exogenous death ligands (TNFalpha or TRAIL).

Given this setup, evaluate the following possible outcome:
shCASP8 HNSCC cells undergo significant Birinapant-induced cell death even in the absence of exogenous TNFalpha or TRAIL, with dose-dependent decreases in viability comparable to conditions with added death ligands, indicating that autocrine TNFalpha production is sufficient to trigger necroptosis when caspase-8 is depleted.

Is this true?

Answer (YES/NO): YES